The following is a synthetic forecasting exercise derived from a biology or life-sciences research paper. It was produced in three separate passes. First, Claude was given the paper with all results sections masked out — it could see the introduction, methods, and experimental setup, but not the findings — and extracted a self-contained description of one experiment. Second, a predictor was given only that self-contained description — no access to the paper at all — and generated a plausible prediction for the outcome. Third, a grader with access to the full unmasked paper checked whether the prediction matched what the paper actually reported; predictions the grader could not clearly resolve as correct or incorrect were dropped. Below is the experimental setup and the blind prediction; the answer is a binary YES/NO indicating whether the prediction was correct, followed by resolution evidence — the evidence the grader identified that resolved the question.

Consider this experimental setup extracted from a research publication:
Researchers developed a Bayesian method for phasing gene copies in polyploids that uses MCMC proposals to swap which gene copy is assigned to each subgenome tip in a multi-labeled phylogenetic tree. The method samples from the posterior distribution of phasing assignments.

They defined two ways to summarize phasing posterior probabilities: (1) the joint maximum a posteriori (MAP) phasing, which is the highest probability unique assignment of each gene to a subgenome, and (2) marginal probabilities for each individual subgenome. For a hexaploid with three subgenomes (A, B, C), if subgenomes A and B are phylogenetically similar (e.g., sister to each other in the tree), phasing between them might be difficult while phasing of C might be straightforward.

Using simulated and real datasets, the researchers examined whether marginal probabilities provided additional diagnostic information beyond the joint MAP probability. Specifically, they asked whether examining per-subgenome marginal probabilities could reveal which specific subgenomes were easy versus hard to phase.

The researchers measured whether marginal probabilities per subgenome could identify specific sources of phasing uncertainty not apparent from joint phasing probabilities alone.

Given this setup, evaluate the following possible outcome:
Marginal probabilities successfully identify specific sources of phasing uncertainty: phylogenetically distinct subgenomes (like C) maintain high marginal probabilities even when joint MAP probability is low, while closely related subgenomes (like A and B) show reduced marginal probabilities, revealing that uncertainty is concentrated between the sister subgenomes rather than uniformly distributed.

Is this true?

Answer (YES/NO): YES